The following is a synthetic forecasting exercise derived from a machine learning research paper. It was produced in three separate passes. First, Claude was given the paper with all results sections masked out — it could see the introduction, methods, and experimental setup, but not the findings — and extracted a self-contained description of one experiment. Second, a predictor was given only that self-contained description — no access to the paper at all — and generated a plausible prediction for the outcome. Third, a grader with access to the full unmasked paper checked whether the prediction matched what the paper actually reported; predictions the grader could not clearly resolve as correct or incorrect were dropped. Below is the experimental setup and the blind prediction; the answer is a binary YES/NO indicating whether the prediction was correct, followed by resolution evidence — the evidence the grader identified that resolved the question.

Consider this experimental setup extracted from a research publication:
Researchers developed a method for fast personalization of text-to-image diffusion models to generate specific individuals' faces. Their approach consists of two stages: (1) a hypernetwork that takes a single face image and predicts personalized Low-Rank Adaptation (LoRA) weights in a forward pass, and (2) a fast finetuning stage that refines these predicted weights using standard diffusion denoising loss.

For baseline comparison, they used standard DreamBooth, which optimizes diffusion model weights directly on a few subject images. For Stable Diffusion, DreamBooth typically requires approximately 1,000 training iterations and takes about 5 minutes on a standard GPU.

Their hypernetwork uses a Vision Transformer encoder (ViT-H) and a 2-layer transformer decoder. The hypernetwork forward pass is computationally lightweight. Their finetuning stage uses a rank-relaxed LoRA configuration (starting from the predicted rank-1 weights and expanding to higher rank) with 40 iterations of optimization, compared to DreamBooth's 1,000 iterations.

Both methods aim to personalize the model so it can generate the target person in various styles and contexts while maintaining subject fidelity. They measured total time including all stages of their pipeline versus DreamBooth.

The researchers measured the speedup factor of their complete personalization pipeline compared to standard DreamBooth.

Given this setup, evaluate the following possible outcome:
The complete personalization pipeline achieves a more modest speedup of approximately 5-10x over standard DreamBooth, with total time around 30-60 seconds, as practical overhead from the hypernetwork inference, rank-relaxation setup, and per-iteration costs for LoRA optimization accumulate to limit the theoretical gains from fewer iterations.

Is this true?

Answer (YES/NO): NO